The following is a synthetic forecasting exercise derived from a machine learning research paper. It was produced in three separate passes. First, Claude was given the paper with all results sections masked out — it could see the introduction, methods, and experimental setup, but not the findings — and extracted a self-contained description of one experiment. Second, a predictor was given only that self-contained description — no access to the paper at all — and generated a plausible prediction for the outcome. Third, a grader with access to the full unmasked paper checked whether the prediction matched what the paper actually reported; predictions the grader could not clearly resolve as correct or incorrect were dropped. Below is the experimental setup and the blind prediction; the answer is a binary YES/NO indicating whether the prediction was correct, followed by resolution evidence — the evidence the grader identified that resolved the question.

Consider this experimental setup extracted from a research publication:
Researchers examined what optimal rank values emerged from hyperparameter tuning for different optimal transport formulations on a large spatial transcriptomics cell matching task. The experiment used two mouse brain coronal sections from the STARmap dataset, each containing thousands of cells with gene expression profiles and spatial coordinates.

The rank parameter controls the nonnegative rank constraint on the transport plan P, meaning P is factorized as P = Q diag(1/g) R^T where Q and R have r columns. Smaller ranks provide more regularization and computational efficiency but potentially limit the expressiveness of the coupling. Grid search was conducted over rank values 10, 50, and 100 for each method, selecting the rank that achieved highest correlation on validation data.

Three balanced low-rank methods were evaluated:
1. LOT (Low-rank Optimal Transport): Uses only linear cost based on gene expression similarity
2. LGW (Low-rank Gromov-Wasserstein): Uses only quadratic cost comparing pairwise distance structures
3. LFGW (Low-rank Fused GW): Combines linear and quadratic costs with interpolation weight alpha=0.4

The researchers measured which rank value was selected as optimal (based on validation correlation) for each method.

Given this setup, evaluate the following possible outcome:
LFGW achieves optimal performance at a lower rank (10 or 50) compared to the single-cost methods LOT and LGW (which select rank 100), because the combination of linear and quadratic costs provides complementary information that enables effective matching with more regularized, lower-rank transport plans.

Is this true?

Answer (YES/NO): NO